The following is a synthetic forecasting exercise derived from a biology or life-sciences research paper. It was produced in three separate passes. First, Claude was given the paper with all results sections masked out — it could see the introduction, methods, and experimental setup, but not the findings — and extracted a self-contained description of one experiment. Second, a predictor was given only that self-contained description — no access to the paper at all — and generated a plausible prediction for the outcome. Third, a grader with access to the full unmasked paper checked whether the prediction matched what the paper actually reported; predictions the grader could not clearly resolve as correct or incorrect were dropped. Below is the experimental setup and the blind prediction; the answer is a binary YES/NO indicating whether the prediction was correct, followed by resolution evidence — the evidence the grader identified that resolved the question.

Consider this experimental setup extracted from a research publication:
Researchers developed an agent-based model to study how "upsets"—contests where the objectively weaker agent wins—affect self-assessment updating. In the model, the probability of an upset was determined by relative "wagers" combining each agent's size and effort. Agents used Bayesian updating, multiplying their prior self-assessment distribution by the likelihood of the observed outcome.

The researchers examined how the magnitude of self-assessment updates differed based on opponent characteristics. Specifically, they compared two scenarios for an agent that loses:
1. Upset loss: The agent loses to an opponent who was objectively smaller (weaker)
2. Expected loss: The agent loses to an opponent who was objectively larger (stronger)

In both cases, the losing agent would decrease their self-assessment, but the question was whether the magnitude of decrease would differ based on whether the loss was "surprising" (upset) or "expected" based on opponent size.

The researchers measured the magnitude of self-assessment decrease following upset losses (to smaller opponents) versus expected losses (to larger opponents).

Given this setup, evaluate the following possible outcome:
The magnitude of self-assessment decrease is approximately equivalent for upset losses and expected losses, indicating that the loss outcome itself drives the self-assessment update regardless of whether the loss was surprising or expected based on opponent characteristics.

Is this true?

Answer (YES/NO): NO